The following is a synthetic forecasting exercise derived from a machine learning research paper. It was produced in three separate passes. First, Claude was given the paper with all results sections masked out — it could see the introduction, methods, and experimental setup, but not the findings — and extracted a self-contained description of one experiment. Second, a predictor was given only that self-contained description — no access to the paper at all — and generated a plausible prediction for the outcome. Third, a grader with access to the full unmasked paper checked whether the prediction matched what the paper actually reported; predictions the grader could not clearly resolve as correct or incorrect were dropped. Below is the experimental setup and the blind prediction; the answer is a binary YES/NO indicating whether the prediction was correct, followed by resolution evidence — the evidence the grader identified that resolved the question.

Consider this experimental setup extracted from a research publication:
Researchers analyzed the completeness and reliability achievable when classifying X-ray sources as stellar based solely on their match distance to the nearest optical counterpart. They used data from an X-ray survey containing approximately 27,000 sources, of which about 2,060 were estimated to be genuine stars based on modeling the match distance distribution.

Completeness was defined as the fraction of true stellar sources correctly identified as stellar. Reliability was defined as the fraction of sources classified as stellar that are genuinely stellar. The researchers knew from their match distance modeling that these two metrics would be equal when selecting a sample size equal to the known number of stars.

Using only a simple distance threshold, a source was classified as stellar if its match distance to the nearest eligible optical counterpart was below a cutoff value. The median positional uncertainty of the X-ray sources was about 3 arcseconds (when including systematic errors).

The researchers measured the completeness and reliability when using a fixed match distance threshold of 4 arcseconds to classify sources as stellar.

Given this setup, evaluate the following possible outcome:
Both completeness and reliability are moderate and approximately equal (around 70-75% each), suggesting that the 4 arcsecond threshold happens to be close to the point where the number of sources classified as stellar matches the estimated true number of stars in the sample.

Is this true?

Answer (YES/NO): YES